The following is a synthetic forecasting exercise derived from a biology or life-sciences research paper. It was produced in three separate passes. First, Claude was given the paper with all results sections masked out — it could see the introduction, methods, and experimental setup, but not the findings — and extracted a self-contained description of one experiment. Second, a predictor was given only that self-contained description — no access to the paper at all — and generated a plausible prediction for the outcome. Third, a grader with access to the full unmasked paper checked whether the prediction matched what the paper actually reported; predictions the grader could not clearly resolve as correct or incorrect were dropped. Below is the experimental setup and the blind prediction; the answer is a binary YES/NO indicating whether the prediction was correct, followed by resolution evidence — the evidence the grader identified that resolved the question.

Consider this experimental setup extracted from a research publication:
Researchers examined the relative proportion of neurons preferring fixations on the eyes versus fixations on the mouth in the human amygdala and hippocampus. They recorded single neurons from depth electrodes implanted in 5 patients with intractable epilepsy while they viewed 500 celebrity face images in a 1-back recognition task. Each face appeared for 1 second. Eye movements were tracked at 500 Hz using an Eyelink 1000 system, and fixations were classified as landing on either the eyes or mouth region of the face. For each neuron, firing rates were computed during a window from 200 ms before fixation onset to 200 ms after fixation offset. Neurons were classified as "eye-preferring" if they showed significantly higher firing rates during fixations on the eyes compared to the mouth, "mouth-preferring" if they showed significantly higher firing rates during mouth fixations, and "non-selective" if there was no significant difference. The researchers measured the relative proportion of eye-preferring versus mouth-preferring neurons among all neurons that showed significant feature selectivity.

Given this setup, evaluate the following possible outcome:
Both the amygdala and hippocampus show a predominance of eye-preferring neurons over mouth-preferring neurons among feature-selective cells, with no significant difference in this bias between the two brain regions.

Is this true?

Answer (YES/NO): NO